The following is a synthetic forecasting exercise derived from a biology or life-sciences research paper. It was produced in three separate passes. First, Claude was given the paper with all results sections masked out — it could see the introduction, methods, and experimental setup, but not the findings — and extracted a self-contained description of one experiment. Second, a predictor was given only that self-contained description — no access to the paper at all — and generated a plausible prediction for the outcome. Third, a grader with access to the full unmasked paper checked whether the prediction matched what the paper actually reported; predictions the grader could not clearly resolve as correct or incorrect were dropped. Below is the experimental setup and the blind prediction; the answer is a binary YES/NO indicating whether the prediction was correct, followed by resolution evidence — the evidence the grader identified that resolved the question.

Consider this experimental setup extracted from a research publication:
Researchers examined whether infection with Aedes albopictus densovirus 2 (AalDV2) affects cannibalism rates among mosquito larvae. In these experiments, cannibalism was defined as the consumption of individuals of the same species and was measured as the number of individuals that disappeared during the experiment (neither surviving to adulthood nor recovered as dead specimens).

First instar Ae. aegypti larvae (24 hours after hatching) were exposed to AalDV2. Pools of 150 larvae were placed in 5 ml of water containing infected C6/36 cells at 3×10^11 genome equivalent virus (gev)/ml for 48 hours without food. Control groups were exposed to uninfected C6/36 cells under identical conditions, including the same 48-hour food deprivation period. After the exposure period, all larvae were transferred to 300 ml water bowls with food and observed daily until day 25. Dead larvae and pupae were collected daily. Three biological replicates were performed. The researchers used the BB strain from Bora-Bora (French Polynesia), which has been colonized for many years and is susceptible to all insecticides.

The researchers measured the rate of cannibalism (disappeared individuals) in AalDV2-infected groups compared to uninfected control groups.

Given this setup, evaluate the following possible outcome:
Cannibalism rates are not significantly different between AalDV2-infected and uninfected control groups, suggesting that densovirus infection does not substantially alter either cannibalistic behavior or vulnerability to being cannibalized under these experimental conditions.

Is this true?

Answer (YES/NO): NO